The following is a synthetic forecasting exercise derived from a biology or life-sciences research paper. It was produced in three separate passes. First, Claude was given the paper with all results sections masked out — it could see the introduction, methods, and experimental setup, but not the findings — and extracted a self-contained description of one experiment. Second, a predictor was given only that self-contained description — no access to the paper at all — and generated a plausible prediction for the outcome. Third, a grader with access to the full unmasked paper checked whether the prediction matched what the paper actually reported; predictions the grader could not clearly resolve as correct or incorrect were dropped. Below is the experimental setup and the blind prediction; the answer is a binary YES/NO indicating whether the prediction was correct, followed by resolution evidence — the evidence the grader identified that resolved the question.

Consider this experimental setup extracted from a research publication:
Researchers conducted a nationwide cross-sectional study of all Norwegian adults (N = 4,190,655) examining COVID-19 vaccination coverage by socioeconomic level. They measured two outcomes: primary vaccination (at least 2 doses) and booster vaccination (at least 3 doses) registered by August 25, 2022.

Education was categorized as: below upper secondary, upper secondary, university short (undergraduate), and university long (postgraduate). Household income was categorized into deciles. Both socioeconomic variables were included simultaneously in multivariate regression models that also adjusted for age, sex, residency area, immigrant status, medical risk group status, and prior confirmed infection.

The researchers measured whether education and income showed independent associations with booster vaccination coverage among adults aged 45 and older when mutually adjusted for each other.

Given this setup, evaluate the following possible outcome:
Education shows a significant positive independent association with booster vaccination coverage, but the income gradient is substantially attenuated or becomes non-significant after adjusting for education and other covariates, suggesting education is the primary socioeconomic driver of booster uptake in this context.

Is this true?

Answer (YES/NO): NO